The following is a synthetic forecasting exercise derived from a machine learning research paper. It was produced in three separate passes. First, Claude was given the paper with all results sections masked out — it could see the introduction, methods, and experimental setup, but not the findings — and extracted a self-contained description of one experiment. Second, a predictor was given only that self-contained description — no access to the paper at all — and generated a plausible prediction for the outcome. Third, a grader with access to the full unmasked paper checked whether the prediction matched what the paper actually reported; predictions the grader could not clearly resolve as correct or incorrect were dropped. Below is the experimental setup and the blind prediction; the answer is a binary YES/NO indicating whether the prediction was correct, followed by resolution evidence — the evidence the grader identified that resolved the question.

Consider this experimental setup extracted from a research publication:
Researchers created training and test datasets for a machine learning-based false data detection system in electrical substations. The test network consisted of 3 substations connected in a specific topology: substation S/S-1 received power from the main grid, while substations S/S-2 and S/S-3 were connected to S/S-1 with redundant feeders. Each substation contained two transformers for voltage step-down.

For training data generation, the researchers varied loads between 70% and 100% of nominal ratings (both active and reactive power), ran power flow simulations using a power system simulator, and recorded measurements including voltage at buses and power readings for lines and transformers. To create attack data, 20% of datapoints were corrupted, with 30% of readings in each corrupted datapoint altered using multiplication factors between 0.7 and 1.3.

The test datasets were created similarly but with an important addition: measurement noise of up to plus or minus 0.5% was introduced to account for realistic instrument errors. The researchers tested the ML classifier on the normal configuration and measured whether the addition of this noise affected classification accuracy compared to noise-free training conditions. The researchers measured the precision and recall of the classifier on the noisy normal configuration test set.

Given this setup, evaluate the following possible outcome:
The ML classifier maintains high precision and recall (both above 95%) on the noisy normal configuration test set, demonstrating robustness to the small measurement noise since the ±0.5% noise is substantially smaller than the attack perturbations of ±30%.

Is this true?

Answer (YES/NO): YES